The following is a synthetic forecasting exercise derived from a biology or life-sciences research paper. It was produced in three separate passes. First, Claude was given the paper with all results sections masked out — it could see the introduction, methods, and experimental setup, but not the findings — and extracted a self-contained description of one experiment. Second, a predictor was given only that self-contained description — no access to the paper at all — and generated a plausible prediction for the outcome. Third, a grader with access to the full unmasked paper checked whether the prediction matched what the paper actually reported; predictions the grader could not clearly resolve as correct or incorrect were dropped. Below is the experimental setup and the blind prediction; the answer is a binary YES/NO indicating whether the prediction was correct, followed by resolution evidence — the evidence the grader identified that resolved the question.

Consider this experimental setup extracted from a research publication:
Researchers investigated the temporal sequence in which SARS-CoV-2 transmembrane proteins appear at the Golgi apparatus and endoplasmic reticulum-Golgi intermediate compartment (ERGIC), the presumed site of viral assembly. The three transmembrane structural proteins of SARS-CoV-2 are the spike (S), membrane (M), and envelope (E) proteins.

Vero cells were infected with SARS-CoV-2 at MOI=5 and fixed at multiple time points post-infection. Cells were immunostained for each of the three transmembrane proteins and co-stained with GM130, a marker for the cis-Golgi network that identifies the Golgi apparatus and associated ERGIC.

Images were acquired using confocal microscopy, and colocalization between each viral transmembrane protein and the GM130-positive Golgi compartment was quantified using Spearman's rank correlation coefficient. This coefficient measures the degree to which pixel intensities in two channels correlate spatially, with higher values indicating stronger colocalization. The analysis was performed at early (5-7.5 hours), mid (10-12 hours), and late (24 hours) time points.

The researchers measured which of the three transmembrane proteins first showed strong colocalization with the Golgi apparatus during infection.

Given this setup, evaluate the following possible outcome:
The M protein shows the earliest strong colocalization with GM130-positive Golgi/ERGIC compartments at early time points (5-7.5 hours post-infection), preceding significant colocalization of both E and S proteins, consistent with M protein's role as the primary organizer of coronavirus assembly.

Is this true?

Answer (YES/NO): NO